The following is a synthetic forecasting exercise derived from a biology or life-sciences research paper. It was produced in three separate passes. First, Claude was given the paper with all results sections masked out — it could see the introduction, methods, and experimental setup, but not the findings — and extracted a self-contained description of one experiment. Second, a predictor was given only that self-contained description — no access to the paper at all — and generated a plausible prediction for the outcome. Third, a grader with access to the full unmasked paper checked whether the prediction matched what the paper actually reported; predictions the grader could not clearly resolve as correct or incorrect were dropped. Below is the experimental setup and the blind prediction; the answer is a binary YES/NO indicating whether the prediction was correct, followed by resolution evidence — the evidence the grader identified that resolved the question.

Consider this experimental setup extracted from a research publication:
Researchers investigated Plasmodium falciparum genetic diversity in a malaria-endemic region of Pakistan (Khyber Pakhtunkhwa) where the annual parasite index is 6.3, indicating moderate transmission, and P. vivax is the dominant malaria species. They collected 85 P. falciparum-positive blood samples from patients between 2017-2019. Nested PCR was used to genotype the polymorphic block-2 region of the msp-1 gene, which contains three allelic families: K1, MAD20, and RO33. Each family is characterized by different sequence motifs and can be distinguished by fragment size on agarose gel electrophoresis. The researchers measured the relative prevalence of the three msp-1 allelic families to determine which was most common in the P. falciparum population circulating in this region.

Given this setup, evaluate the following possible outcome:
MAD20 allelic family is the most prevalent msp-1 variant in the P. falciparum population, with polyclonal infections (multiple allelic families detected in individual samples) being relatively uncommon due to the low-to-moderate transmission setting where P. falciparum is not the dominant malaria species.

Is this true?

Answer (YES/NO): NO